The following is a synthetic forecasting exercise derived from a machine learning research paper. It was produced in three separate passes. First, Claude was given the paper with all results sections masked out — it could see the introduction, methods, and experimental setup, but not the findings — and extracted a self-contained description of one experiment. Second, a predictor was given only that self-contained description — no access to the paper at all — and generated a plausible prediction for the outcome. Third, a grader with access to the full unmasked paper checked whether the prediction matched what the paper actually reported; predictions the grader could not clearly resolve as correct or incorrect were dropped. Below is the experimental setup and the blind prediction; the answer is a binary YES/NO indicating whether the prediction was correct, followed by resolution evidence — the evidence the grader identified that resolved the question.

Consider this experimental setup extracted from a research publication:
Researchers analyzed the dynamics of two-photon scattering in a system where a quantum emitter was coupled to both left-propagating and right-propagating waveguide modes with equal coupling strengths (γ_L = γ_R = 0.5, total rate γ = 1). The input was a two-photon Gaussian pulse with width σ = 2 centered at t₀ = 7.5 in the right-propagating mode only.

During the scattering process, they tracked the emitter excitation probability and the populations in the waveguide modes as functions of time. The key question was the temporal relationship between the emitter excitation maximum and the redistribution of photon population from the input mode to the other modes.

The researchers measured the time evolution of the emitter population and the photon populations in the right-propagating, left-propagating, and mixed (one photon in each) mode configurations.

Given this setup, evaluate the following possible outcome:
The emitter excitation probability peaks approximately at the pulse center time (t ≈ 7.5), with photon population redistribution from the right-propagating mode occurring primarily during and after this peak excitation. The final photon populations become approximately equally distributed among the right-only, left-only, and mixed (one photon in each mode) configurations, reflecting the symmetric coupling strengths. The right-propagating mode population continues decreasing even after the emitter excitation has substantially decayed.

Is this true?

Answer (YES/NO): NO